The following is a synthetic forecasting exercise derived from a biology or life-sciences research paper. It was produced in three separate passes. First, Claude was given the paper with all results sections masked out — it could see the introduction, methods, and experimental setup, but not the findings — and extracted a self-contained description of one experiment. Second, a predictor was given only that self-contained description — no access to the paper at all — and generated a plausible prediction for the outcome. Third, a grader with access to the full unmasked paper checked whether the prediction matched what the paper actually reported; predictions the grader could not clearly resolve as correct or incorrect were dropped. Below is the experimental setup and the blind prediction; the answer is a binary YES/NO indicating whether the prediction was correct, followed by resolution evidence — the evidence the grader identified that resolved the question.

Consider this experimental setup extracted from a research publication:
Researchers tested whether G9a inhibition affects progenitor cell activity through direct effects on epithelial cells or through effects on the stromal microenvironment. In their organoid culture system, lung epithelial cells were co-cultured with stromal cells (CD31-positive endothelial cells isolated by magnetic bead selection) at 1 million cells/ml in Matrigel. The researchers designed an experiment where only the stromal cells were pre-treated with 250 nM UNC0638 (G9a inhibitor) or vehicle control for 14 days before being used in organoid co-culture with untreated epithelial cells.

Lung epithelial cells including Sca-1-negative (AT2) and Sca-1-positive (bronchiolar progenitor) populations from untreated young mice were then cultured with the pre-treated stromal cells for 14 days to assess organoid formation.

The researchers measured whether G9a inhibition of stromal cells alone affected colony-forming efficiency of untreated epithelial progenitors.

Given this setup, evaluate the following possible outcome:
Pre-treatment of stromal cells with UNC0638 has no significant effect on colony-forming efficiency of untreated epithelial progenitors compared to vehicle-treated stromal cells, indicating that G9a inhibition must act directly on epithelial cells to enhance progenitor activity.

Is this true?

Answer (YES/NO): YES